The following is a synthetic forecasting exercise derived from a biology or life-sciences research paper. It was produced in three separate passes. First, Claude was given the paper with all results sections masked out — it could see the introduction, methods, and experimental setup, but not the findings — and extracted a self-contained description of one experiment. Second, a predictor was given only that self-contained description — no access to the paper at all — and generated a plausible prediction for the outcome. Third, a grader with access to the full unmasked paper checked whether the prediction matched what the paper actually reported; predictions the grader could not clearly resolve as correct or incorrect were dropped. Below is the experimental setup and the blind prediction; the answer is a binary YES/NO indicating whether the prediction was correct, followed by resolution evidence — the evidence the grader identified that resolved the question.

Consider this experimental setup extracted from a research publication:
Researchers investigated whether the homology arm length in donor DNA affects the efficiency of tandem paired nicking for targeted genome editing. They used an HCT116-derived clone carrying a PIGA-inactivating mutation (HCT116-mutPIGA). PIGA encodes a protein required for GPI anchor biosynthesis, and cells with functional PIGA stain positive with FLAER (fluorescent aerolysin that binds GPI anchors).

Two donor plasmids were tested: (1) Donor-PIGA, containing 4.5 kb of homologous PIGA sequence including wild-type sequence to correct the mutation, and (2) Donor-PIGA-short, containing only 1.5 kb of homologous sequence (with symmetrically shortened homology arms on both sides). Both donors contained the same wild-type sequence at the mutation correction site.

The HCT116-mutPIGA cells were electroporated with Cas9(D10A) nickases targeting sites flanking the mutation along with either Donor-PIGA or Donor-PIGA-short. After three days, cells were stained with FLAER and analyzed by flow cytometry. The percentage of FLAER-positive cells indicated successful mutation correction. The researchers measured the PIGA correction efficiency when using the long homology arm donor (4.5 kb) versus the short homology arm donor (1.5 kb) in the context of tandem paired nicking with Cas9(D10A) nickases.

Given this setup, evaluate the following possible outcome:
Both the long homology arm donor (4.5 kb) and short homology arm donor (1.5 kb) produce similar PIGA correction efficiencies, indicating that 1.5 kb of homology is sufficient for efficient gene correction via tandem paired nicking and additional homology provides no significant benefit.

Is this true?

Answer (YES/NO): NO